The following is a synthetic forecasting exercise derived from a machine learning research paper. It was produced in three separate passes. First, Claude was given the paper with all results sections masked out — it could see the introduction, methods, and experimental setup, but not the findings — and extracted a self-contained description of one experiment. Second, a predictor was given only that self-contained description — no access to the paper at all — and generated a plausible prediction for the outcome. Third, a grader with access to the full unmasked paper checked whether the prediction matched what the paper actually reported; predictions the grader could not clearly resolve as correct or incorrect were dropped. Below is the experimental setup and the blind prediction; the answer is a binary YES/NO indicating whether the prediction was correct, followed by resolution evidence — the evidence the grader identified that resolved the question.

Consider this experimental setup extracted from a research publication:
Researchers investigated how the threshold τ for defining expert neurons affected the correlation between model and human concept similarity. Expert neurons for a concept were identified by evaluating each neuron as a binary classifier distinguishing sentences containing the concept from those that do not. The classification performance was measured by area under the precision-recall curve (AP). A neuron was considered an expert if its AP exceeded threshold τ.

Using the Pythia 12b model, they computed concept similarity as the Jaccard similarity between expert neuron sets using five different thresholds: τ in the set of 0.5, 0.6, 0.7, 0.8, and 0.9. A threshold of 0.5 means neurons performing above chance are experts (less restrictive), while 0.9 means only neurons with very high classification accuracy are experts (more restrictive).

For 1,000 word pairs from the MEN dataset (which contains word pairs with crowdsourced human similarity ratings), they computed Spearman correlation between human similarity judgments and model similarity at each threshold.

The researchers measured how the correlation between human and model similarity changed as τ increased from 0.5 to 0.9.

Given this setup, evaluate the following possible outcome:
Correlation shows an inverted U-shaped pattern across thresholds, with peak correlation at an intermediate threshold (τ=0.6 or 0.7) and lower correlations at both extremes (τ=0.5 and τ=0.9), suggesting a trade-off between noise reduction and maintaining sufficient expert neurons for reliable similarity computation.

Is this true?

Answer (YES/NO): NO